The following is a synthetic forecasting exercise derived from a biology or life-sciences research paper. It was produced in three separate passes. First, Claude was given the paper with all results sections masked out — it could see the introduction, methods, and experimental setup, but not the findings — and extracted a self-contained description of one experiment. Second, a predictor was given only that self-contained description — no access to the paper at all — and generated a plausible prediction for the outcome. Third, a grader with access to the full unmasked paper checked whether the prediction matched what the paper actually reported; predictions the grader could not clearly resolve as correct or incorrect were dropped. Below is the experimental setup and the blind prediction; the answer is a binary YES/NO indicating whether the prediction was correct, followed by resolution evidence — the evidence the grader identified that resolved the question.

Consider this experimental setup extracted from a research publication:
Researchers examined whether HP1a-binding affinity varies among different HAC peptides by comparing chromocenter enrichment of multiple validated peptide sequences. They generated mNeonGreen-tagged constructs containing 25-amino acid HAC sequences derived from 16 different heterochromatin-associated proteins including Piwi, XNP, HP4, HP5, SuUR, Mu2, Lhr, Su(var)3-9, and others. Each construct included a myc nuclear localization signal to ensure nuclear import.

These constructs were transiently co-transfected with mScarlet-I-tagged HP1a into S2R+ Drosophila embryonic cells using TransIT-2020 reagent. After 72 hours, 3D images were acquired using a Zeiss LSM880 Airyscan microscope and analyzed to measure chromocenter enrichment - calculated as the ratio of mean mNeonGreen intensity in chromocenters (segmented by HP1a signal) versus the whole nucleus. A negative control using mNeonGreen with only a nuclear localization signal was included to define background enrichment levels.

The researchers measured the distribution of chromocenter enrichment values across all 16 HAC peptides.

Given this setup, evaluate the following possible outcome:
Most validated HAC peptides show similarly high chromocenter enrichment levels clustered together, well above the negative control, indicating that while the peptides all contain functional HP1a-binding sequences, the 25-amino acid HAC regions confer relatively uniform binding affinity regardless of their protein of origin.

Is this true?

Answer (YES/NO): NO